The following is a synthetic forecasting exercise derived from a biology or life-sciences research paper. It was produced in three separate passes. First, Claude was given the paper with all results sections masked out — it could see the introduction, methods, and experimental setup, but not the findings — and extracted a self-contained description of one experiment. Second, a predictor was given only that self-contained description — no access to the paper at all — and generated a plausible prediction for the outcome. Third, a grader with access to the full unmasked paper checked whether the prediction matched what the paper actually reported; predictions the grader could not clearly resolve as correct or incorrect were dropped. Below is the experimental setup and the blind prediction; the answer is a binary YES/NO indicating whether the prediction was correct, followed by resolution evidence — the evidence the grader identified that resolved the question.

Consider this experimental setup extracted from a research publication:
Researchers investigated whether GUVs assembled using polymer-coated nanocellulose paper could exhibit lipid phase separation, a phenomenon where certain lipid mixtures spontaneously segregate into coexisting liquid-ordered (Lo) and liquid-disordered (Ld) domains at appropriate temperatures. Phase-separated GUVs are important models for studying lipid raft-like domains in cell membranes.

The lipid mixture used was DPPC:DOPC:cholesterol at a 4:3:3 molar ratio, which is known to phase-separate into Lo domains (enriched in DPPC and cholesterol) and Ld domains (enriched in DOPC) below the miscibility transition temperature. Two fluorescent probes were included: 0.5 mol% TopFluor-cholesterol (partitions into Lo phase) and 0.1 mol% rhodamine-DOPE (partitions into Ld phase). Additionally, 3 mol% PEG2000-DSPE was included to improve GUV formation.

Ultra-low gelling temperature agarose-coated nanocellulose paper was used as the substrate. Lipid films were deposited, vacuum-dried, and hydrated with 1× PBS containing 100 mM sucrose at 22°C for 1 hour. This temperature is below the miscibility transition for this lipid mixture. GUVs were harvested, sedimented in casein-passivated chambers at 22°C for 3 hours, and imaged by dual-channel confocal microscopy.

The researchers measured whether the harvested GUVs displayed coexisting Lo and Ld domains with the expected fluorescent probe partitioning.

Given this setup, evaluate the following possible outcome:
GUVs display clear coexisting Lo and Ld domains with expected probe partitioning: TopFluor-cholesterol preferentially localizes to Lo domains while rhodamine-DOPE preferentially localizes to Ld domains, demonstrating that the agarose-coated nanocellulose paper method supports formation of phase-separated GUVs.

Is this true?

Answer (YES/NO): YES